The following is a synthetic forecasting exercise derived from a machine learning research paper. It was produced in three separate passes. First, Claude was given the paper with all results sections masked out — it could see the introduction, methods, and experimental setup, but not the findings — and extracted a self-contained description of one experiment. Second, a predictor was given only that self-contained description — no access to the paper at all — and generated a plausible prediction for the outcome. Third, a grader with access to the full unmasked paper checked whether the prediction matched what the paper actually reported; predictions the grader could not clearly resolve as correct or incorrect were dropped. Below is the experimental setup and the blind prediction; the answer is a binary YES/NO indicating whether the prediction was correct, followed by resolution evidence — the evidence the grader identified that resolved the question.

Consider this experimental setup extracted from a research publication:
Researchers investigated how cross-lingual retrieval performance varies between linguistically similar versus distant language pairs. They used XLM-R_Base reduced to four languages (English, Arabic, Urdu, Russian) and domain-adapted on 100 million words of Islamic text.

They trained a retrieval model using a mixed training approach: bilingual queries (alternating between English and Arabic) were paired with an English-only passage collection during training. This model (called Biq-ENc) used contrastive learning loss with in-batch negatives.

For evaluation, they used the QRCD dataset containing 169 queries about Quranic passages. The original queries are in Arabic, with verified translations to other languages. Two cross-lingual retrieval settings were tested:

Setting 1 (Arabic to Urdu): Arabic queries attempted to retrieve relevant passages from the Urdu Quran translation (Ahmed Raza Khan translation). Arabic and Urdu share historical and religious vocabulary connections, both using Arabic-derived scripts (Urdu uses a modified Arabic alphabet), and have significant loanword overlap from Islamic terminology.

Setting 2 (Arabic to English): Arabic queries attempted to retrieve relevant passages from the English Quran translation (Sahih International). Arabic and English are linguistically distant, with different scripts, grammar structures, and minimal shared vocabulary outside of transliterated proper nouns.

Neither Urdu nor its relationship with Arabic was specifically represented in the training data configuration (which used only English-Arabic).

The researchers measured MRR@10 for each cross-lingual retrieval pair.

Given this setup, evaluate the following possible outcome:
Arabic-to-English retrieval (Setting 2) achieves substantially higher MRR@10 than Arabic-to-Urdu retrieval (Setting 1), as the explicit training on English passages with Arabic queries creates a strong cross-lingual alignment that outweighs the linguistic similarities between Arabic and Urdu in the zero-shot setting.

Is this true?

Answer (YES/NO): NO